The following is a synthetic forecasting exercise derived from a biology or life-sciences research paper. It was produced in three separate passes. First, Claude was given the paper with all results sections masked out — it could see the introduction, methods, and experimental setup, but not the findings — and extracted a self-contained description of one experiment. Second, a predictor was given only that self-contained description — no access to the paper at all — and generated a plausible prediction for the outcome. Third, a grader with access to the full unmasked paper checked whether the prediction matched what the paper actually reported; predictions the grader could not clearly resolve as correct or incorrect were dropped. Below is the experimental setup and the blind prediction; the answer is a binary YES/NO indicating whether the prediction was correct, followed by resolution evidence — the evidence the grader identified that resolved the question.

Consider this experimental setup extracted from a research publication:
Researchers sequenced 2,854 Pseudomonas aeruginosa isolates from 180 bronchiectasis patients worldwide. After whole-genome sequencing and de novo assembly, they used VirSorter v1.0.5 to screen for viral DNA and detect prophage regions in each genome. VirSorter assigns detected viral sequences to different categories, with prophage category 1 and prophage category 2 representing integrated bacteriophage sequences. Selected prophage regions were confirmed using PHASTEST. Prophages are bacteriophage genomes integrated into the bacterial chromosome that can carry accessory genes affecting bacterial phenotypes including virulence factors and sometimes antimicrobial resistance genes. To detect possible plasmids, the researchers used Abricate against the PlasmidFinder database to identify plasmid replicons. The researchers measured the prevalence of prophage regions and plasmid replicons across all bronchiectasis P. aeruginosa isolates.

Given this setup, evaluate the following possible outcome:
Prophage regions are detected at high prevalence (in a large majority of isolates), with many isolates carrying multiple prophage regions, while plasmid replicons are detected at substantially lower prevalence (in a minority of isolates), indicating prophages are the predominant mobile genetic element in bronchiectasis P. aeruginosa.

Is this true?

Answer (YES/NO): YES